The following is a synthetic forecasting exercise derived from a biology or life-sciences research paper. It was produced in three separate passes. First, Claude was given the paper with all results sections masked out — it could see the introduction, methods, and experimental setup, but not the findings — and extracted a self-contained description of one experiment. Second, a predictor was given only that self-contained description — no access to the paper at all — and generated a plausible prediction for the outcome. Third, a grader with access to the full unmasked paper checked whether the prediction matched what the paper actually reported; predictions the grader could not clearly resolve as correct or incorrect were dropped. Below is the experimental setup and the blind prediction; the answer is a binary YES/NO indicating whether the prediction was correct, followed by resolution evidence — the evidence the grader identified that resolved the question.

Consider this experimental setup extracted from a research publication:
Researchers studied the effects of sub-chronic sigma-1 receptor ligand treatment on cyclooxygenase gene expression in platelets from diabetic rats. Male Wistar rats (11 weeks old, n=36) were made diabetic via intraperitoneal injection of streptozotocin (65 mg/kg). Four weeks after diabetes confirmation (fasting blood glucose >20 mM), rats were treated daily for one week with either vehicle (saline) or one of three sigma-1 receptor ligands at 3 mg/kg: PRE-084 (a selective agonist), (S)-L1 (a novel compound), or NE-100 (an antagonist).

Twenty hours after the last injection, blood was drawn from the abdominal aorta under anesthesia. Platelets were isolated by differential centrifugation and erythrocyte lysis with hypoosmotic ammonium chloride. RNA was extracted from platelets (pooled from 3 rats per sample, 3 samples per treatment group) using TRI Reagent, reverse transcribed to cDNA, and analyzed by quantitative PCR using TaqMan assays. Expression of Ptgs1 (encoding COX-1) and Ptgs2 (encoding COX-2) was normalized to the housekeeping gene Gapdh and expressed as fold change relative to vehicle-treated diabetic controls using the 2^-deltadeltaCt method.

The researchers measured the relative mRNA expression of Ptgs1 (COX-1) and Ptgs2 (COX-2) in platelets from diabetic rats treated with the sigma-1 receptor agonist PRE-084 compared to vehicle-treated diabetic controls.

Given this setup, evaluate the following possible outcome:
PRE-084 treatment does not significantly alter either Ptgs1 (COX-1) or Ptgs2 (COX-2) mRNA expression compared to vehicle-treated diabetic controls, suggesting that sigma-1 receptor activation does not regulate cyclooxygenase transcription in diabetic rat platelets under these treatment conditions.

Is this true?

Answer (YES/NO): NO